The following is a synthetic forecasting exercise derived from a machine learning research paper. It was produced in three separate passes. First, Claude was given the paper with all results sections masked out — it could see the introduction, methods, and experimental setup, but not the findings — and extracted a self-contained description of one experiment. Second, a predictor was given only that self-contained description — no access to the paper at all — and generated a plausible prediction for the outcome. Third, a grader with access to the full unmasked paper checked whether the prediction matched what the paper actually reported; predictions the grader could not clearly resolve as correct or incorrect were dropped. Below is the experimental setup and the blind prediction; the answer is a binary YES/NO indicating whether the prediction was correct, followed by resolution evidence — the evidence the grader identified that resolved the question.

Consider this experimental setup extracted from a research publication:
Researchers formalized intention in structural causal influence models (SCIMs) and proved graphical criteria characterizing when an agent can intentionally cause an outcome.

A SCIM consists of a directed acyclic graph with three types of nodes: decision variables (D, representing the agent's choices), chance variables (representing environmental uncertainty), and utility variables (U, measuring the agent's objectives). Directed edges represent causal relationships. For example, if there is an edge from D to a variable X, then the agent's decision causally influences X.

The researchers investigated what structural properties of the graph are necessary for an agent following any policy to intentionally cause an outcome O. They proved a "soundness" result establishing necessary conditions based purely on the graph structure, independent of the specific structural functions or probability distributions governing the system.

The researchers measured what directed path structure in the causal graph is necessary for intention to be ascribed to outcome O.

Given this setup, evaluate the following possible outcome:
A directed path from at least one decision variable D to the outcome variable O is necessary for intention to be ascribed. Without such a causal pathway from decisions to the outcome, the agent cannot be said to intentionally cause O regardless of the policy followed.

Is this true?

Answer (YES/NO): YES